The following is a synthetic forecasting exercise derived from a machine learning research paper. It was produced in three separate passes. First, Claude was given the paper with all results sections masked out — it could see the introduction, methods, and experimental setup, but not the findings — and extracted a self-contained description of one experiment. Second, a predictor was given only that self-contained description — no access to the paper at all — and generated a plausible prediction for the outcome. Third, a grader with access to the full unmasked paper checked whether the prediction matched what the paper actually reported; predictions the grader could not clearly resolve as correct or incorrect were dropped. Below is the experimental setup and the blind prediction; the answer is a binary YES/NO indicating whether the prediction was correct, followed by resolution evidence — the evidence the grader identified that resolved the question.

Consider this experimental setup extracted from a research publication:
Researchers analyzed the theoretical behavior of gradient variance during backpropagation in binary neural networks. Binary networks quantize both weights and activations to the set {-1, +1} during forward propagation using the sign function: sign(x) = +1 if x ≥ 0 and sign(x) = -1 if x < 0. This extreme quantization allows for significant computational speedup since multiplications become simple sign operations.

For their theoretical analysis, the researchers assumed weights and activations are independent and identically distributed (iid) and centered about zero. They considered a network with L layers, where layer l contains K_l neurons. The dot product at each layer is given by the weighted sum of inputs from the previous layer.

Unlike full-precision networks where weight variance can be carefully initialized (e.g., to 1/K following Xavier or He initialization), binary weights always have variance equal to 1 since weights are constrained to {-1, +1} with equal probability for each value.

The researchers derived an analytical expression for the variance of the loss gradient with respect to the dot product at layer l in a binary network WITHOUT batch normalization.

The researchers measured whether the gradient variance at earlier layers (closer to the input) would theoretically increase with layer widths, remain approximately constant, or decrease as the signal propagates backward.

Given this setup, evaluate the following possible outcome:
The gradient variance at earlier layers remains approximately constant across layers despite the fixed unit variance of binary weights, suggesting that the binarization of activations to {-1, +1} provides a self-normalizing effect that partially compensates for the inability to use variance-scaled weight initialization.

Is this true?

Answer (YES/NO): NO